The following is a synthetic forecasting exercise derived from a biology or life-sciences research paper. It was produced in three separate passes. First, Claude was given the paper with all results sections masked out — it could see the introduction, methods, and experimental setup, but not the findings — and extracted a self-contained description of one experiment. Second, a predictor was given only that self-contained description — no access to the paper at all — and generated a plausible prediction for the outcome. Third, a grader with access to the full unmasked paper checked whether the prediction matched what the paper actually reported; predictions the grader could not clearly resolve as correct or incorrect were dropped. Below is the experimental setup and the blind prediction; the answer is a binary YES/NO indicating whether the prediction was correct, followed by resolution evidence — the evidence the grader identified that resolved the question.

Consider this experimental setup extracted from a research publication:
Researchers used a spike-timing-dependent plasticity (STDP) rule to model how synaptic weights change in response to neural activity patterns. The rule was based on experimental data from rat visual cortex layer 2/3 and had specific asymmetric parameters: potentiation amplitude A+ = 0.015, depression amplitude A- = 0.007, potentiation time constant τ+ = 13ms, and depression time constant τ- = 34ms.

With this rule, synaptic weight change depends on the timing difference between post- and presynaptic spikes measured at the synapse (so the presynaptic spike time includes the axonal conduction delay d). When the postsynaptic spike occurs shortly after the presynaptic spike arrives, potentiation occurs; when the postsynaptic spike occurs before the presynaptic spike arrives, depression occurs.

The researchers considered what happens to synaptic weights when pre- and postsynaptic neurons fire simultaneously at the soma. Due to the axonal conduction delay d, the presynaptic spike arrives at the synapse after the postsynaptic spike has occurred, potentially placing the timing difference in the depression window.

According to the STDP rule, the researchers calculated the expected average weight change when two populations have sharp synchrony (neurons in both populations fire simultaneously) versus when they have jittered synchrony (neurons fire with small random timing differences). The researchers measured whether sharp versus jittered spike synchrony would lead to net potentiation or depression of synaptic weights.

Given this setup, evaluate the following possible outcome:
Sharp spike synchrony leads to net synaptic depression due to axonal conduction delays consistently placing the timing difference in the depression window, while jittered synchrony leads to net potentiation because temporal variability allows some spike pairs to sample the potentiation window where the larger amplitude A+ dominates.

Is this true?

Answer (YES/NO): YES